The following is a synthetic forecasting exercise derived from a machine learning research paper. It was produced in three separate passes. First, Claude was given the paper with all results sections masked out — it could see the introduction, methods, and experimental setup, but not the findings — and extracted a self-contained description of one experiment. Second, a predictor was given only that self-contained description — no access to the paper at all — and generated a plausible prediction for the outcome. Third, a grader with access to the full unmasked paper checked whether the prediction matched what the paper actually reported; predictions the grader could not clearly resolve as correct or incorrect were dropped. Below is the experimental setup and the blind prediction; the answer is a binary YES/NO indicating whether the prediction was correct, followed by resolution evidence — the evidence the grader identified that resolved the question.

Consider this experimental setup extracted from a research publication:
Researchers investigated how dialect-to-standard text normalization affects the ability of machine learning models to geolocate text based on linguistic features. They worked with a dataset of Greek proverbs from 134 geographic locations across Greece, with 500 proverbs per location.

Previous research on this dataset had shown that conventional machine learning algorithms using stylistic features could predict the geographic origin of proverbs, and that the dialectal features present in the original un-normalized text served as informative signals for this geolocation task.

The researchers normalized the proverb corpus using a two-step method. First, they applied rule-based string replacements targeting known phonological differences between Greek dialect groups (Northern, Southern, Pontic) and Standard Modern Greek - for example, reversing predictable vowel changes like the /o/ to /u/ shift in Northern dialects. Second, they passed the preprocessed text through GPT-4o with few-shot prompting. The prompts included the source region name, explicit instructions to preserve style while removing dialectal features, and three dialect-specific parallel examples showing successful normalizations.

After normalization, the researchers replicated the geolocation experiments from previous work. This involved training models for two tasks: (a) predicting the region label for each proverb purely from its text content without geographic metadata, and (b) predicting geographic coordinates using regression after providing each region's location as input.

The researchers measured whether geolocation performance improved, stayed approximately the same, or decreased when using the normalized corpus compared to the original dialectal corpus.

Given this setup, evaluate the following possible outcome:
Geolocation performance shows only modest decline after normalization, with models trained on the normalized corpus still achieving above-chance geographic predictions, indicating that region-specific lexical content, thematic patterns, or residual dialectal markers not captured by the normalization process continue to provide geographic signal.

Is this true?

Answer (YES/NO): NO